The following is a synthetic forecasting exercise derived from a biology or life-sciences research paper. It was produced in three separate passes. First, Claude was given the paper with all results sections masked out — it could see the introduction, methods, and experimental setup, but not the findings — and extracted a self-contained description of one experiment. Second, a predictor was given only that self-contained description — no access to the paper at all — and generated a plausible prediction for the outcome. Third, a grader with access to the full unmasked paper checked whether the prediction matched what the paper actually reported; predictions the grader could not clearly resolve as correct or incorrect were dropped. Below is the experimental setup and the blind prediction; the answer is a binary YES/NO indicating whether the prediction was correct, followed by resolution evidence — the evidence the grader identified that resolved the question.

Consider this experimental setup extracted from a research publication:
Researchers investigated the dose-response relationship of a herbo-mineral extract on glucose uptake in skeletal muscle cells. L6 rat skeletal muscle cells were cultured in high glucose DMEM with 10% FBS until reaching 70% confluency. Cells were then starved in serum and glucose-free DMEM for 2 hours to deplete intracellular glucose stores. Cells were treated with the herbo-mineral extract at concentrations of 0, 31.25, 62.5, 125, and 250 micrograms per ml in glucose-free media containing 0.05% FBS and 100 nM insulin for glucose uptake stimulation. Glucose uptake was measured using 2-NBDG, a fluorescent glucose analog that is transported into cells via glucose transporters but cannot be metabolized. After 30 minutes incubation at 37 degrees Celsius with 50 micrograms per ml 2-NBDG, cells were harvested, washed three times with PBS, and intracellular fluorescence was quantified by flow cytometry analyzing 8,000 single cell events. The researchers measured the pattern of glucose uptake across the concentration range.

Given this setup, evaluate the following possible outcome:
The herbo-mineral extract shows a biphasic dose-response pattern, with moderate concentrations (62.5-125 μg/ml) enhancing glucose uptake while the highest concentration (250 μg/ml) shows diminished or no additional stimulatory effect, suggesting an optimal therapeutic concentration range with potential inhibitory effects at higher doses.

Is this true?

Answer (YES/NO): NO